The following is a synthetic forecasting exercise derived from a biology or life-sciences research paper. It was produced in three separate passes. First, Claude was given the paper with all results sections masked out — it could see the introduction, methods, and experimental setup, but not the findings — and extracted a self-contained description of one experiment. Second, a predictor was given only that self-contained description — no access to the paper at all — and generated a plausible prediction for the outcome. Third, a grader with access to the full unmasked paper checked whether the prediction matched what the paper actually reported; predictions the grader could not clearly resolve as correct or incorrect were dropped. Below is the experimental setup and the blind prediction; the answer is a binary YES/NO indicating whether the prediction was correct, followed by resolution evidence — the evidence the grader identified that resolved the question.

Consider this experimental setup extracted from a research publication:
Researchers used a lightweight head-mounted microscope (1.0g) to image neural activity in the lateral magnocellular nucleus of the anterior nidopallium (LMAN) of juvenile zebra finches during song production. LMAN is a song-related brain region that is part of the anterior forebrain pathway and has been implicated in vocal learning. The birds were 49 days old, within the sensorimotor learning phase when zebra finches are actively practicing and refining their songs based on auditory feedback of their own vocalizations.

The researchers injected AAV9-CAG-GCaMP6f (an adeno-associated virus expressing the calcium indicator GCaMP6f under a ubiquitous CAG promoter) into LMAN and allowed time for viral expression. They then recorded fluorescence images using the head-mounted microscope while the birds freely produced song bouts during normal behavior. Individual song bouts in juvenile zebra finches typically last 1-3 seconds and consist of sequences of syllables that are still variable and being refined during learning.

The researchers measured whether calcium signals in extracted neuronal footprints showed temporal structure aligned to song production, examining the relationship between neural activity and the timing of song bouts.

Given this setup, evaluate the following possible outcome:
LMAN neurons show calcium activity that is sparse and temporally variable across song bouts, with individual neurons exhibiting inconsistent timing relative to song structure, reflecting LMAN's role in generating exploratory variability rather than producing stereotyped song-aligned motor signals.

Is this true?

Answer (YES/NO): YES